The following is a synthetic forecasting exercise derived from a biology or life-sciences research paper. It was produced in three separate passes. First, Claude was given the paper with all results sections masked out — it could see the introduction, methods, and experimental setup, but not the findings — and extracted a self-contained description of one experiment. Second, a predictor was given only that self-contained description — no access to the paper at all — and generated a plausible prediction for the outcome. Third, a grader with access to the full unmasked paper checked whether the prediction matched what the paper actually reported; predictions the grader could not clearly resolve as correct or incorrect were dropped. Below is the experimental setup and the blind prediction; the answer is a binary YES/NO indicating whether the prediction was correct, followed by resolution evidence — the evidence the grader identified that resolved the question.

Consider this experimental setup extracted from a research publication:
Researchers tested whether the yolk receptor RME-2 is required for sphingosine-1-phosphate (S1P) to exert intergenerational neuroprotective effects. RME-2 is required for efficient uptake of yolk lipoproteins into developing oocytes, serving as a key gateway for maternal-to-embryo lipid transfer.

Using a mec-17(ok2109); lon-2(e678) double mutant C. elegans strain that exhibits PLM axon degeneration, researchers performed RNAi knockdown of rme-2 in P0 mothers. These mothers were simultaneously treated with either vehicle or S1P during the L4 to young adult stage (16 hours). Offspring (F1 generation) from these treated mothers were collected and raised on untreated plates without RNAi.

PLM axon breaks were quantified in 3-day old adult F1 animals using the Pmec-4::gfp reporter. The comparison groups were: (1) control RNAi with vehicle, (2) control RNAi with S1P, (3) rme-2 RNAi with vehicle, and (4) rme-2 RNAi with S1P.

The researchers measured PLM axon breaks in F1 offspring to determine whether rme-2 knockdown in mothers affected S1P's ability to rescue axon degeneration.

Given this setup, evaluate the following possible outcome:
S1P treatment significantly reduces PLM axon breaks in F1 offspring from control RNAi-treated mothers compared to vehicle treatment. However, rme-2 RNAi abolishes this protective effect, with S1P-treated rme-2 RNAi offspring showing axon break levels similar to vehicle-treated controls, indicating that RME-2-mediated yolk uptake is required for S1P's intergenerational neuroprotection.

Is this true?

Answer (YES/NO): YES